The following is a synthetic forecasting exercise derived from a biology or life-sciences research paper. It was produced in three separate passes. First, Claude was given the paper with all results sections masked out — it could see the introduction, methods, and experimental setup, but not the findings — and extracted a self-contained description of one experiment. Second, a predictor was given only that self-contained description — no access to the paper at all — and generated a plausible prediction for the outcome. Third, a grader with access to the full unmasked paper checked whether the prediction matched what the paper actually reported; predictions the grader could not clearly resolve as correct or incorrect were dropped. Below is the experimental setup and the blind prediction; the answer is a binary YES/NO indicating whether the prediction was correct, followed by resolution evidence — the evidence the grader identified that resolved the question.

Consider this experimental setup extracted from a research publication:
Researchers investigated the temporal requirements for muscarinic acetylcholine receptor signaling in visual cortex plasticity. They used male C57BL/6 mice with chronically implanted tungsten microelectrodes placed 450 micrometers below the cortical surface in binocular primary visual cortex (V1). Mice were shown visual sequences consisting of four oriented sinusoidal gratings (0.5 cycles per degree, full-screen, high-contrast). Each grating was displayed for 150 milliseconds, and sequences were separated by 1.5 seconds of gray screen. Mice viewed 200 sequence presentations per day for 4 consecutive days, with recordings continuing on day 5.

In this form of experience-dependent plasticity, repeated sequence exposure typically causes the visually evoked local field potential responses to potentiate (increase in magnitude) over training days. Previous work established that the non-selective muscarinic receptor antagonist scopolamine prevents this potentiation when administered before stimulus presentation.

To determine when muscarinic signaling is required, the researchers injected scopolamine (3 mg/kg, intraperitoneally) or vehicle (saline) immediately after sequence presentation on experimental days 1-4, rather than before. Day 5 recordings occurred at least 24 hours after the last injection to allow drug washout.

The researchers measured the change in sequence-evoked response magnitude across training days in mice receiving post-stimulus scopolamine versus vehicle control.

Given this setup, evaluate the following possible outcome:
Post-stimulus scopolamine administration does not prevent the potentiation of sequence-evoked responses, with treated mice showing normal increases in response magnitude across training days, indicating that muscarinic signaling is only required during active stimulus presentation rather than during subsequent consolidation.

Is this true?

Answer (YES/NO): YES